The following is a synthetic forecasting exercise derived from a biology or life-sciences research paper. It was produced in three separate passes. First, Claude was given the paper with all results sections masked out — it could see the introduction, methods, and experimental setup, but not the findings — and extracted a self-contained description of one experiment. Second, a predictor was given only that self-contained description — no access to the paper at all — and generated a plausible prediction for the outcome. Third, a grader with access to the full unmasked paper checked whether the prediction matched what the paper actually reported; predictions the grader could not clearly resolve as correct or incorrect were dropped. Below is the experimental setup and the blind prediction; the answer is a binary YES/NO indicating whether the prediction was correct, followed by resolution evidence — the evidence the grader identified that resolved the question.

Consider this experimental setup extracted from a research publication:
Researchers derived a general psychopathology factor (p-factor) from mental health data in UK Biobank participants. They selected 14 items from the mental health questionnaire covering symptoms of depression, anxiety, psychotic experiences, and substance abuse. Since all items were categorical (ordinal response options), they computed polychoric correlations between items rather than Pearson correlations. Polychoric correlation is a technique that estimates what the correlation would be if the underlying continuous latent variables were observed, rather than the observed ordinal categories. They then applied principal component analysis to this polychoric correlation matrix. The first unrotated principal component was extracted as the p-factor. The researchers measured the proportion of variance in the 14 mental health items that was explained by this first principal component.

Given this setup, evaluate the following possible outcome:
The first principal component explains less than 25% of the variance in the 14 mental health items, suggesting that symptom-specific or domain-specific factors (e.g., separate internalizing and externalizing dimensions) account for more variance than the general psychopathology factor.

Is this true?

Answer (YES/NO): NO